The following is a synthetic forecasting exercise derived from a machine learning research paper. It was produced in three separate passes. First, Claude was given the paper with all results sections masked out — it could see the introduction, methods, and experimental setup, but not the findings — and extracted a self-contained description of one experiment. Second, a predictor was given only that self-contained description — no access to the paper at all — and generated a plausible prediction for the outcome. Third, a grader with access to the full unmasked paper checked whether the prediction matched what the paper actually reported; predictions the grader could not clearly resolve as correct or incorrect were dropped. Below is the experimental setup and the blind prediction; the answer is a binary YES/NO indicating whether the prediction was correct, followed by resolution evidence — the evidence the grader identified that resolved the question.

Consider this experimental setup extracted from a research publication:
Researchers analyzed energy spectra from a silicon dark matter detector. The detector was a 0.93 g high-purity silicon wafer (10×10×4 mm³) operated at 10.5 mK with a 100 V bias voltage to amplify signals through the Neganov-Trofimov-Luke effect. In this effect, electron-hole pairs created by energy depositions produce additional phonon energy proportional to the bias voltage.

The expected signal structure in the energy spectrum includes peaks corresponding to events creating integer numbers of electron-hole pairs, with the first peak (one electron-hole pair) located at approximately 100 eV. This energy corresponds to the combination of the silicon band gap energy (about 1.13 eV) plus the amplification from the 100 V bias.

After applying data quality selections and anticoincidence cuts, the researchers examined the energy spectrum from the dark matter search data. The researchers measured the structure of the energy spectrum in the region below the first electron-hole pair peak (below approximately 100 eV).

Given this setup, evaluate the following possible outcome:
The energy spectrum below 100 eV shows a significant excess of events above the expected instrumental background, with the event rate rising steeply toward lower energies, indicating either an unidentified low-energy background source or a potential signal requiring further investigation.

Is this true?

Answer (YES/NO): NO